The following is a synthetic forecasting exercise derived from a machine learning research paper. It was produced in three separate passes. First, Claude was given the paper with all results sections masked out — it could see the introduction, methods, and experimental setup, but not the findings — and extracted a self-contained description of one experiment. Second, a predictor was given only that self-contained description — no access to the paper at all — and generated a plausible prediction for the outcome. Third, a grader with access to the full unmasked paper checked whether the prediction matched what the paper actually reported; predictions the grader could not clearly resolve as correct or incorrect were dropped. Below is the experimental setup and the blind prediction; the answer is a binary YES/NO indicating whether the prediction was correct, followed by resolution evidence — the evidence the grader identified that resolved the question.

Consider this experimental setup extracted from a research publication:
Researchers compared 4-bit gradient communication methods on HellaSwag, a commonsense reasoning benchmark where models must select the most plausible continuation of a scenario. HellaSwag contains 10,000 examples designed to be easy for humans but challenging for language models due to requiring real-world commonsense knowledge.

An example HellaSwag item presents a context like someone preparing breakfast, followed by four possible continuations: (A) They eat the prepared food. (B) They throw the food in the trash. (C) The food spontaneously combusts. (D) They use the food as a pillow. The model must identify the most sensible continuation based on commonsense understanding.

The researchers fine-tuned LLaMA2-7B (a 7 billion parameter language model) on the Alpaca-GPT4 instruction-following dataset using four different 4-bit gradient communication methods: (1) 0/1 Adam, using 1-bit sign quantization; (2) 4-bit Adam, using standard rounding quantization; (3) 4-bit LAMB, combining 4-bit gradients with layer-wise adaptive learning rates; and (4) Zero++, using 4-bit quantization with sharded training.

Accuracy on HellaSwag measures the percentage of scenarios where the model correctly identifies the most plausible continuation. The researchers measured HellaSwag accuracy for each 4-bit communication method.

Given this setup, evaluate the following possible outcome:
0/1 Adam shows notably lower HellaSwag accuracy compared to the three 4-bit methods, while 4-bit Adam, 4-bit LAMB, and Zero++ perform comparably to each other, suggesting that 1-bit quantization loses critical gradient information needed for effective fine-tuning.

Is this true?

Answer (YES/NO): NO